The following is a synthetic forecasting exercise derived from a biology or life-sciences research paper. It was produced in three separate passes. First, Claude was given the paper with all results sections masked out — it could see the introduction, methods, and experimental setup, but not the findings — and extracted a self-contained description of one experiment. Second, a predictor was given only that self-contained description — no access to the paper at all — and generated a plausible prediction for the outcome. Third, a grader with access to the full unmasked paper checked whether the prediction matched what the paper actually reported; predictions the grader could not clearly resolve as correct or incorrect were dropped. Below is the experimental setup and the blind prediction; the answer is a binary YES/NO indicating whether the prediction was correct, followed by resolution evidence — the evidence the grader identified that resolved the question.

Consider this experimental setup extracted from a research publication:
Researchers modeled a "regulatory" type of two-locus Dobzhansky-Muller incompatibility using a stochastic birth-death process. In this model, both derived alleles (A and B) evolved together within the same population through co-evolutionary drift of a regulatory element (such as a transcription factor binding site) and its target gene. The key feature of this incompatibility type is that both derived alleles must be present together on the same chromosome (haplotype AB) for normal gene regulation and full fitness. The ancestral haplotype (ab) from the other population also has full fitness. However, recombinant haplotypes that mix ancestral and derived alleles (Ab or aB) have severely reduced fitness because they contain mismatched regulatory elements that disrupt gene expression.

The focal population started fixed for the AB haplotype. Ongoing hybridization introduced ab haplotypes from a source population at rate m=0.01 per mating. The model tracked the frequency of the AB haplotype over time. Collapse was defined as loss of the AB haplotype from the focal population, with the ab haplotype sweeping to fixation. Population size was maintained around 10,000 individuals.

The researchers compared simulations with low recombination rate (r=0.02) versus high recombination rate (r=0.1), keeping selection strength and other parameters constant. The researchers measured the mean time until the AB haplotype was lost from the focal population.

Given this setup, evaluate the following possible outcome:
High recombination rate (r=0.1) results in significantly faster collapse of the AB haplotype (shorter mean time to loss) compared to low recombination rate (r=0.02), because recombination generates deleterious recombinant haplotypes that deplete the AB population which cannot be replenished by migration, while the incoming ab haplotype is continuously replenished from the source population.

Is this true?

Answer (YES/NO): NO